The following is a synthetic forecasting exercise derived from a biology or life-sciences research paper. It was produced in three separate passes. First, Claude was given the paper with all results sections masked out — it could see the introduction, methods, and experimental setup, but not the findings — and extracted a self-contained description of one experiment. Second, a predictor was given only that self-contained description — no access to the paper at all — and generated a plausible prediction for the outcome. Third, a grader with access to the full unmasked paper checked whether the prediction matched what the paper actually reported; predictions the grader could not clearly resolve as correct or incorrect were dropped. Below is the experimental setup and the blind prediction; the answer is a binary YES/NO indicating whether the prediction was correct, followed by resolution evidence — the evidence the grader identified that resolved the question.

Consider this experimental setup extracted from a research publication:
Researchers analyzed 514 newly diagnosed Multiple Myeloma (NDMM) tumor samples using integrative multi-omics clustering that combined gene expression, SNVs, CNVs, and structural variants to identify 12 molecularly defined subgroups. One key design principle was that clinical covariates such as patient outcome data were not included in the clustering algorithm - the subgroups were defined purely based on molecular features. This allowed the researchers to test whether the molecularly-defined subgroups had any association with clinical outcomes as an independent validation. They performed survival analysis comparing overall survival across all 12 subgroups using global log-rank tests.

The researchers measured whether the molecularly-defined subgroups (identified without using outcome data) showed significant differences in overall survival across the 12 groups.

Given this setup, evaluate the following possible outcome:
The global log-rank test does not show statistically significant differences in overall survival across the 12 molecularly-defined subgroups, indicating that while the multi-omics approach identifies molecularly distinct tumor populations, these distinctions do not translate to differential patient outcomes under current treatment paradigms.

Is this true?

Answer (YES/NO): NO